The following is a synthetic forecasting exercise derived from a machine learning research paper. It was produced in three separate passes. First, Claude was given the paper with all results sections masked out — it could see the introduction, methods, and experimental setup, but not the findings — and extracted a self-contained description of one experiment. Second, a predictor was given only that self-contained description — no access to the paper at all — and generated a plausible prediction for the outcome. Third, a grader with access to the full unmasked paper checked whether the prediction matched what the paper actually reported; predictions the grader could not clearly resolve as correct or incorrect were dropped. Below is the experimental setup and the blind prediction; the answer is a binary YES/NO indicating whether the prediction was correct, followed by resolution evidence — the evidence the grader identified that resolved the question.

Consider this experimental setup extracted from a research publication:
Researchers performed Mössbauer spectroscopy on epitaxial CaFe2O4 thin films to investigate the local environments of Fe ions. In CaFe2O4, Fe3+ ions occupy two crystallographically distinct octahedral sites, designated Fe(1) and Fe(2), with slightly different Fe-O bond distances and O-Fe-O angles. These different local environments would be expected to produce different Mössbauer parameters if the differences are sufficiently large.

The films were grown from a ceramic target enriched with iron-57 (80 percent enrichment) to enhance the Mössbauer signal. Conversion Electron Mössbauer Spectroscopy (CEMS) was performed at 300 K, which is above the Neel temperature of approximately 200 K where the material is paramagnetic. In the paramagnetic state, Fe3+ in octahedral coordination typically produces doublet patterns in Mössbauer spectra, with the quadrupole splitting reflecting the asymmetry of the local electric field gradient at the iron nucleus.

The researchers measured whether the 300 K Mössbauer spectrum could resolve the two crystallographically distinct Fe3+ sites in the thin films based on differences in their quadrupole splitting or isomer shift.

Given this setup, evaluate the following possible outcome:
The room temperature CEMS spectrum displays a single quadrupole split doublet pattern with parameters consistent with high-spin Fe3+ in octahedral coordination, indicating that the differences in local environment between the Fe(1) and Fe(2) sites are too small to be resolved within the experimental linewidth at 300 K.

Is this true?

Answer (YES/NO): NO